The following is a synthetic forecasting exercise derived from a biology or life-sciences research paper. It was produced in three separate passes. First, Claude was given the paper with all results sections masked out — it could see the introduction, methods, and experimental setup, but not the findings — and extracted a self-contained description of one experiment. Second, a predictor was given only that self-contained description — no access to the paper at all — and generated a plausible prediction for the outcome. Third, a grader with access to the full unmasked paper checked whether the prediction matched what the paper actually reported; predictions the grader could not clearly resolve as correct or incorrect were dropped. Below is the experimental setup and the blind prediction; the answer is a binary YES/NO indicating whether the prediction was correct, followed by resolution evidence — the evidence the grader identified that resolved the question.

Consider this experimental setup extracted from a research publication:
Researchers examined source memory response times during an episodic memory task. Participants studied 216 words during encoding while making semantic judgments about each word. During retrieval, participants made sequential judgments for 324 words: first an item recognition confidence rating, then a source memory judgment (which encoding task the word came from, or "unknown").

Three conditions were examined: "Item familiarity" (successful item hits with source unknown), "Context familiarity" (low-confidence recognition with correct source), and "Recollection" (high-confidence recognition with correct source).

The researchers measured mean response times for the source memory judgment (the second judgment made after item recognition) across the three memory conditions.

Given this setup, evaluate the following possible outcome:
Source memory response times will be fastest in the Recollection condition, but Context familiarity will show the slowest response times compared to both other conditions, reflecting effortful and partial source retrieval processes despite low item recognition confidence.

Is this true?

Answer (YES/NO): NO